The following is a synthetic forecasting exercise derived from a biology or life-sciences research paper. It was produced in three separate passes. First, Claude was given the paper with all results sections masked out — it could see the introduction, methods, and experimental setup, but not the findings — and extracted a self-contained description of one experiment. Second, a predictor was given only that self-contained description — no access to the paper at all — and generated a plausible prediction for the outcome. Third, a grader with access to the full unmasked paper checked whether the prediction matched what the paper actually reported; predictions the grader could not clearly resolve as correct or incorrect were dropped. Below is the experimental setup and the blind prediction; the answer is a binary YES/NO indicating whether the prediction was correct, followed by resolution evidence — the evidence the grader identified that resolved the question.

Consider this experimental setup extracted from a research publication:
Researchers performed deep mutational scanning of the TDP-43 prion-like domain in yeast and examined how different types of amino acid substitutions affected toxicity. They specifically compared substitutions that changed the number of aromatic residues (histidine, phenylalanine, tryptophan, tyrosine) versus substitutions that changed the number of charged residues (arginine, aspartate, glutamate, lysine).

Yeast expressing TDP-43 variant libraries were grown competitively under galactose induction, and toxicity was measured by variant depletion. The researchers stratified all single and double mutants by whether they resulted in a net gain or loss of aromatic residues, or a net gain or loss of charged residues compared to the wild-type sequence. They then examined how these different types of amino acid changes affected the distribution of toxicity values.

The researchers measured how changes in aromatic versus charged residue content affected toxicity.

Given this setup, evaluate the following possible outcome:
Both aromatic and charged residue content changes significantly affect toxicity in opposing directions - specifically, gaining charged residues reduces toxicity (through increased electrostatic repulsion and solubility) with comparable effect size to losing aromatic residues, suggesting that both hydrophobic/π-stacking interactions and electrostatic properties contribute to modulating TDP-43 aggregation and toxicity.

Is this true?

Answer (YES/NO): NO